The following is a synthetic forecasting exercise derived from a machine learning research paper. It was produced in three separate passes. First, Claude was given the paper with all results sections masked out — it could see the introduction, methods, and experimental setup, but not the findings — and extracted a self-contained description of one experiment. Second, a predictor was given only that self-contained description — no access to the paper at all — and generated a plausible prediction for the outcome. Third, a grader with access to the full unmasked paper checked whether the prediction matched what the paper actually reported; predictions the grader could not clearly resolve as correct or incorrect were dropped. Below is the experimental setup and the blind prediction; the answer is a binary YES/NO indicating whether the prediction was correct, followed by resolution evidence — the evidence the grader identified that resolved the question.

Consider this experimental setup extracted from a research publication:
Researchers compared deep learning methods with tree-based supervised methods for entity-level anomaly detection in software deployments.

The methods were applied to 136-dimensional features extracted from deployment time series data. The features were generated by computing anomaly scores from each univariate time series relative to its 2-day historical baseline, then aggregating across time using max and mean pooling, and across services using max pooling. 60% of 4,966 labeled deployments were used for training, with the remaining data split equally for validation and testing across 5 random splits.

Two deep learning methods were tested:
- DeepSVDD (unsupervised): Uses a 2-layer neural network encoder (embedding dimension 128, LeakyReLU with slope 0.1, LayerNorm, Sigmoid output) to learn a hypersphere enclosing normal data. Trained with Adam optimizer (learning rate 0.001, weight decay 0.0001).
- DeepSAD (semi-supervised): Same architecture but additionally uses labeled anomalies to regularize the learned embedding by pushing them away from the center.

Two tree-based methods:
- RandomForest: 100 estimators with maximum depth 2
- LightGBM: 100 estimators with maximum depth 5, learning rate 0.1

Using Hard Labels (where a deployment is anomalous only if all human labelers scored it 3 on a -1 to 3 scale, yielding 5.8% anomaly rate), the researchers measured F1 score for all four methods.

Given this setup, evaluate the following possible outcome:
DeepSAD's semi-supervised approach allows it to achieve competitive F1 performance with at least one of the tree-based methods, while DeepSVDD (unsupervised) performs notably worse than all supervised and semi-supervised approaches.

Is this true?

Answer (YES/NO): NO